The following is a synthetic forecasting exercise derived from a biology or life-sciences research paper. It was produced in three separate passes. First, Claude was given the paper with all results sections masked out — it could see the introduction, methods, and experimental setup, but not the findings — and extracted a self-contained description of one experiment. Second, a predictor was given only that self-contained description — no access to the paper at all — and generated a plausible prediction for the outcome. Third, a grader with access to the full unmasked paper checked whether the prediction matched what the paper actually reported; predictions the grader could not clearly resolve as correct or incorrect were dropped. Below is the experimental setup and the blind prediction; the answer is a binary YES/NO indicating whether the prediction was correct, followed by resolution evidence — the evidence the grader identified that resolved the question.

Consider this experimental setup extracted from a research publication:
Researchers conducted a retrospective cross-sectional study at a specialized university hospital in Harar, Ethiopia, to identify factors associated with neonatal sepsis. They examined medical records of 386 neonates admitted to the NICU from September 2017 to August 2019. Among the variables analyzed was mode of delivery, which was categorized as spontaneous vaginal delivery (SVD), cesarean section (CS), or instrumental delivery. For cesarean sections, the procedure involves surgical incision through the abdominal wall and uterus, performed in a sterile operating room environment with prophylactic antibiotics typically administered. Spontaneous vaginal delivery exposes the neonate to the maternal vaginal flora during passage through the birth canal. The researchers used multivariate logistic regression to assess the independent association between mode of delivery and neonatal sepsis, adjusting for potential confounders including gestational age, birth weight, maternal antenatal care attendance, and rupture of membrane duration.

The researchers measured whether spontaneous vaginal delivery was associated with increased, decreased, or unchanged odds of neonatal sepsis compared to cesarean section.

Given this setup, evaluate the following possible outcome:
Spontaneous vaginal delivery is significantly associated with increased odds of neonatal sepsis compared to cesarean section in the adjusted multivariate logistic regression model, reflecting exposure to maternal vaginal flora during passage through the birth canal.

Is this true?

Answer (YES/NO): NO